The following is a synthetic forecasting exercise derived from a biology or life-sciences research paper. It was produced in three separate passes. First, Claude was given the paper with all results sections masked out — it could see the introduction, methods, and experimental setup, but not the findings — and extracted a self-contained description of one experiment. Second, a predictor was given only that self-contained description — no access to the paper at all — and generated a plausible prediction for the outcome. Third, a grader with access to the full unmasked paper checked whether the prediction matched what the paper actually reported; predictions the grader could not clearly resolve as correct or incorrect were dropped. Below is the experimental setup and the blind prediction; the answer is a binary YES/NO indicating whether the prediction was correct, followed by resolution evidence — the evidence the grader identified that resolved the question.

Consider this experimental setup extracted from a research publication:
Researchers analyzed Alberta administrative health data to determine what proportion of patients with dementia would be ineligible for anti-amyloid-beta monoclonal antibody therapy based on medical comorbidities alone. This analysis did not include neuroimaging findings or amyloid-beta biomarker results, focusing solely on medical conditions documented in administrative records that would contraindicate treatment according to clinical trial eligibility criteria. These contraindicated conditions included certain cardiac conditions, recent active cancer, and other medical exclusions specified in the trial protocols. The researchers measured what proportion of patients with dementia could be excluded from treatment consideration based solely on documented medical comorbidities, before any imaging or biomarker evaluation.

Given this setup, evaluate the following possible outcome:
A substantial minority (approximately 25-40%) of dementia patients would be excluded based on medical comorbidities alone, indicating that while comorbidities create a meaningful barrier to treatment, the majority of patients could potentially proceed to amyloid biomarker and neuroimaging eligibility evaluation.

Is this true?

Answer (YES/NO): NO